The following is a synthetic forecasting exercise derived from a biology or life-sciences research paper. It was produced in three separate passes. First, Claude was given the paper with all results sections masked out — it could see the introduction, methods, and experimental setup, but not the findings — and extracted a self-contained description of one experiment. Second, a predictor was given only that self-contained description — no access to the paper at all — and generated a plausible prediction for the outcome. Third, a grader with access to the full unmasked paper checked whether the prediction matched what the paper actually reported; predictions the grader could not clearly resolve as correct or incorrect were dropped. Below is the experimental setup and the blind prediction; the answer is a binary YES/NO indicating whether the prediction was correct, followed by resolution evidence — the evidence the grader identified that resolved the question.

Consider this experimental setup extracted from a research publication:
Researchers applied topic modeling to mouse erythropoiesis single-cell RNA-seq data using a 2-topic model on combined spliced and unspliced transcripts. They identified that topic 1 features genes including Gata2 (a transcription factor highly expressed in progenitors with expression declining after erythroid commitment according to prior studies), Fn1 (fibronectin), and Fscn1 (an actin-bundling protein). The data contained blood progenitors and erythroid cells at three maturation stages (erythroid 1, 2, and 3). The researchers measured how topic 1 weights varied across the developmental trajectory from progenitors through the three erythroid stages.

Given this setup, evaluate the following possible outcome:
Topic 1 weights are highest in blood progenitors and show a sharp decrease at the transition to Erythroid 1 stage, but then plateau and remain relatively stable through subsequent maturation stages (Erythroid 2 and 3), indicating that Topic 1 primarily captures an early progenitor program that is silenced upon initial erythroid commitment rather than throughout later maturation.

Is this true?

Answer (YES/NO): NO